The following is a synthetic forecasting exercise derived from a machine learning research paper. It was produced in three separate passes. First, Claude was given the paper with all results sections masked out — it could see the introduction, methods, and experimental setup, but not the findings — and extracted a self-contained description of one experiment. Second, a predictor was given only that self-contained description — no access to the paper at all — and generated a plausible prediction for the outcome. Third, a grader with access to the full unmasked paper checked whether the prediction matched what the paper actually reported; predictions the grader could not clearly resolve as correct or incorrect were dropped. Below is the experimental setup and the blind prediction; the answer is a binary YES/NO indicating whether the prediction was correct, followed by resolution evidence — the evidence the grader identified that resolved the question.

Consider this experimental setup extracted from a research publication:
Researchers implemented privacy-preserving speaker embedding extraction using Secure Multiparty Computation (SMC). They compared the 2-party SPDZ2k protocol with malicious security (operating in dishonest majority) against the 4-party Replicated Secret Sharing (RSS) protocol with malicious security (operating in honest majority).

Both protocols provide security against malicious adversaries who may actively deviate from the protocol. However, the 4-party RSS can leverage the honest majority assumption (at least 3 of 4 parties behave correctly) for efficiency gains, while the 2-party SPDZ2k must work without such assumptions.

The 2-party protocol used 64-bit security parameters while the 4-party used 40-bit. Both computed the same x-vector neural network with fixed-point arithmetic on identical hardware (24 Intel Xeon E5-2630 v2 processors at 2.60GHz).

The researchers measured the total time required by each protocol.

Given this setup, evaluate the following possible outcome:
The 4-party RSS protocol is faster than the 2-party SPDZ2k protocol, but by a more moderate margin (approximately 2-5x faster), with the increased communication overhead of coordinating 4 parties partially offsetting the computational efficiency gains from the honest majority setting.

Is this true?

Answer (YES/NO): NO